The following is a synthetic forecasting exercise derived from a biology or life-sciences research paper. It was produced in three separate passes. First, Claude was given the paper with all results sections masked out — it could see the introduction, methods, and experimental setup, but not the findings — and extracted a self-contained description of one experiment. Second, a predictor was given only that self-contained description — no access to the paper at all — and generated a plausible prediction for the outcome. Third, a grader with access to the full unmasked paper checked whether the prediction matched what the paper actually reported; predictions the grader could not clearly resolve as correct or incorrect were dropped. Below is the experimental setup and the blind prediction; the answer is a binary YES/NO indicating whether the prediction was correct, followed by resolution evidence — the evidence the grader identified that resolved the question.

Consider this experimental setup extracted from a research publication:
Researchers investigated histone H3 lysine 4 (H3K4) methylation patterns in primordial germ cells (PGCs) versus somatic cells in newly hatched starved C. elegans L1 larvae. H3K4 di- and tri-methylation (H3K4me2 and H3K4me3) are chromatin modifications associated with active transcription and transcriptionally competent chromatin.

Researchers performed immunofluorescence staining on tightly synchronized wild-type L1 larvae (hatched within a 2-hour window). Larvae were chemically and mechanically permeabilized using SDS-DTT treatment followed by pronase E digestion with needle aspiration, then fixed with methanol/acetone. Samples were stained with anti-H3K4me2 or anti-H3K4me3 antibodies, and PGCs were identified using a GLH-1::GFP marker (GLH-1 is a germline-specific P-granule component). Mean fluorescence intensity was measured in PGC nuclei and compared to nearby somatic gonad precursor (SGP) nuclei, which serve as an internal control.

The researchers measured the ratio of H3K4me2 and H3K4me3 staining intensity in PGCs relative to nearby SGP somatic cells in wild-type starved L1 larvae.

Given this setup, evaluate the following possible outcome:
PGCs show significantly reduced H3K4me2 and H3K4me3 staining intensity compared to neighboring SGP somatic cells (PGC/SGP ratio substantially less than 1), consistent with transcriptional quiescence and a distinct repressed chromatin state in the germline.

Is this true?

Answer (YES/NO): YES